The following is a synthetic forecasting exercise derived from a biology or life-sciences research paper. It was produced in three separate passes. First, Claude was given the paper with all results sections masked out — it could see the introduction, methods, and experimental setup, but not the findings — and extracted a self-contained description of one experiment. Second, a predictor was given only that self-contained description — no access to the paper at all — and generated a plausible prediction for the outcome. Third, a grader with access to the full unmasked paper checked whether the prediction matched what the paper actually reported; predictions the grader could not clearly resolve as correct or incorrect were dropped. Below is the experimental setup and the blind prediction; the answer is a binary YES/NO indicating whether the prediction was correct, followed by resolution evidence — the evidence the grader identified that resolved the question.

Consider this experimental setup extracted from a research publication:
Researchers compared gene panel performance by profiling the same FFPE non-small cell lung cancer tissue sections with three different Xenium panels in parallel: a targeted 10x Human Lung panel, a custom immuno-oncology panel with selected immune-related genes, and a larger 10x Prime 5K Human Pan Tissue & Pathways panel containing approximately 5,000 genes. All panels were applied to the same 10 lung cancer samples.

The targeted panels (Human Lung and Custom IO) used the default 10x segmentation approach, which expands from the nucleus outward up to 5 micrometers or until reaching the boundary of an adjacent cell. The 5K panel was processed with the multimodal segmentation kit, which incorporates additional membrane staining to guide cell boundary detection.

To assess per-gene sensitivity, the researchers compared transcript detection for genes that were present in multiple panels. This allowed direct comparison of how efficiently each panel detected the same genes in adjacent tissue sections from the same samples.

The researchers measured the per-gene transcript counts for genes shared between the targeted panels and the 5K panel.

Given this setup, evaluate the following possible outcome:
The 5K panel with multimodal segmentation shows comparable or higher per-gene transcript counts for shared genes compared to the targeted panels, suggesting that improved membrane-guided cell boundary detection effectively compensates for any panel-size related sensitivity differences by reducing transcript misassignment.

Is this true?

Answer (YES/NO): NO